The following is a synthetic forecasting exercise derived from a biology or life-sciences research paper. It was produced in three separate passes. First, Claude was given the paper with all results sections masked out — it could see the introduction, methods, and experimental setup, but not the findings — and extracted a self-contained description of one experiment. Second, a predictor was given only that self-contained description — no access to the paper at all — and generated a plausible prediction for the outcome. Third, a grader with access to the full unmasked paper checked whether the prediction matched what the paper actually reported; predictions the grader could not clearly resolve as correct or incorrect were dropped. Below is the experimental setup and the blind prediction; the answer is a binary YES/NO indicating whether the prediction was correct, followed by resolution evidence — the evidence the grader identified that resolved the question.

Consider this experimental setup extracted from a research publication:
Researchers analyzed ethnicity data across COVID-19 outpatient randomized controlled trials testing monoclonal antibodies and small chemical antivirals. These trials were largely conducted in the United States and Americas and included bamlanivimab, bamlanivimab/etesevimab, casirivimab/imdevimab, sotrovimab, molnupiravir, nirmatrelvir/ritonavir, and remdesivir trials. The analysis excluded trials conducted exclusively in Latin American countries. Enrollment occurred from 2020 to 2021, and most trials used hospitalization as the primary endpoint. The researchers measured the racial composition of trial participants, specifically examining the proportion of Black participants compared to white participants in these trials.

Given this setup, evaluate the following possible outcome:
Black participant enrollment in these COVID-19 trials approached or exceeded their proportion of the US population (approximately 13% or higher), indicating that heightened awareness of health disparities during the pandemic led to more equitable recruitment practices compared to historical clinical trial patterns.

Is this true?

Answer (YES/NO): NO